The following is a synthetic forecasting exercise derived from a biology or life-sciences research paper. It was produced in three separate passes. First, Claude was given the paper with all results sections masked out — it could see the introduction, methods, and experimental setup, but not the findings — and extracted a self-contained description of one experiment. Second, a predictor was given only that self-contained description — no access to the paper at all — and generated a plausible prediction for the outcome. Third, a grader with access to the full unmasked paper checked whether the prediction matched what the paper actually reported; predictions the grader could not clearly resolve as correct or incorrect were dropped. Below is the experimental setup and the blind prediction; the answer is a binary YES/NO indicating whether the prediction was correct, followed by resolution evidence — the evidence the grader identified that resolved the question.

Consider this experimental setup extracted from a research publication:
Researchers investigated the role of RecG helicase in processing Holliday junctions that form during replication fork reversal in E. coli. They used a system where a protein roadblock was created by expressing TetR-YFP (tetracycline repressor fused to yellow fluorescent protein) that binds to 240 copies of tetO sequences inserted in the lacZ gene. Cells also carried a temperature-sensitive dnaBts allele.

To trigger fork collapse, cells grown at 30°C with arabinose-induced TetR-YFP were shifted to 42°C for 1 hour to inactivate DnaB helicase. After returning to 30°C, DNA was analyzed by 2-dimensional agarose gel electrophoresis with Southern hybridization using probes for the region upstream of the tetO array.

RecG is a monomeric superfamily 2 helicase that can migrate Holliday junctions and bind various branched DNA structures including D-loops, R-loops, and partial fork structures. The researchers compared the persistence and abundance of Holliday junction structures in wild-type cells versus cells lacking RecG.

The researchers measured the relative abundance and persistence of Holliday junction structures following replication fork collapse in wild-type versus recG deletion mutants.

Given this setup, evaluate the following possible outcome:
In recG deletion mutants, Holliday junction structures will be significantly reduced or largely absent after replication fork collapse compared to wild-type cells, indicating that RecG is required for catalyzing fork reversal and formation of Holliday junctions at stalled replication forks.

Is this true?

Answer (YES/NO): NO